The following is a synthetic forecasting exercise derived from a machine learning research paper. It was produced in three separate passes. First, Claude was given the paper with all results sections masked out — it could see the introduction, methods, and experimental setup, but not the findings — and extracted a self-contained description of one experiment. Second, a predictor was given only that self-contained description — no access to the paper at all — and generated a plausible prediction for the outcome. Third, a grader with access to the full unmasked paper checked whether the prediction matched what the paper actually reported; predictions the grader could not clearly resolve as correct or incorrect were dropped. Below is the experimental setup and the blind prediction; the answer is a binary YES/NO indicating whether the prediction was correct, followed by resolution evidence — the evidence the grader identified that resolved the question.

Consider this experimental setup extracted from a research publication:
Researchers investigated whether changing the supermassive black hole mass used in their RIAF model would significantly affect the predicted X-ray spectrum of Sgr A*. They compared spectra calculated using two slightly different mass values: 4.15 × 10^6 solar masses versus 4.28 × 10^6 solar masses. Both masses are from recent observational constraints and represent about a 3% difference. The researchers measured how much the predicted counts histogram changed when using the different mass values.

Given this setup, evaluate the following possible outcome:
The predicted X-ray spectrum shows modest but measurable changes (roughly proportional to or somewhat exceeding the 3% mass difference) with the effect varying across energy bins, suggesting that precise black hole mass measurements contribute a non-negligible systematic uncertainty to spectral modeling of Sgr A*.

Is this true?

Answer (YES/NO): NO